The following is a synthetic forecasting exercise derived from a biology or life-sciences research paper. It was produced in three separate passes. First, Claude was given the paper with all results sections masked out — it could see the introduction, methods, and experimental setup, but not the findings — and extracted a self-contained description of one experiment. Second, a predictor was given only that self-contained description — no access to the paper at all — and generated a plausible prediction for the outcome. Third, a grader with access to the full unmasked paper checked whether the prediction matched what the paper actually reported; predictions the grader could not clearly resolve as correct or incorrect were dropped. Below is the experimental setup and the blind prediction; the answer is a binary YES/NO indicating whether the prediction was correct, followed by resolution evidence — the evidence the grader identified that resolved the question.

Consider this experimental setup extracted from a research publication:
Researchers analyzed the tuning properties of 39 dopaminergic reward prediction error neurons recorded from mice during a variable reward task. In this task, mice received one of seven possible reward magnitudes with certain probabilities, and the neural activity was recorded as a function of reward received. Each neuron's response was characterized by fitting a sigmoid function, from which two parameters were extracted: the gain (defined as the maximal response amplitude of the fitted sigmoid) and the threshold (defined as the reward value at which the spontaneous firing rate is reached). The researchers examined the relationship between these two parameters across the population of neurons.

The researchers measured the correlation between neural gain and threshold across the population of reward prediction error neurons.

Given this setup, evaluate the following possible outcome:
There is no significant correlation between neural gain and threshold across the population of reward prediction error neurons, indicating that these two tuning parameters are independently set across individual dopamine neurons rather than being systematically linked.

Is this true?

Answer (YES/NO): NO